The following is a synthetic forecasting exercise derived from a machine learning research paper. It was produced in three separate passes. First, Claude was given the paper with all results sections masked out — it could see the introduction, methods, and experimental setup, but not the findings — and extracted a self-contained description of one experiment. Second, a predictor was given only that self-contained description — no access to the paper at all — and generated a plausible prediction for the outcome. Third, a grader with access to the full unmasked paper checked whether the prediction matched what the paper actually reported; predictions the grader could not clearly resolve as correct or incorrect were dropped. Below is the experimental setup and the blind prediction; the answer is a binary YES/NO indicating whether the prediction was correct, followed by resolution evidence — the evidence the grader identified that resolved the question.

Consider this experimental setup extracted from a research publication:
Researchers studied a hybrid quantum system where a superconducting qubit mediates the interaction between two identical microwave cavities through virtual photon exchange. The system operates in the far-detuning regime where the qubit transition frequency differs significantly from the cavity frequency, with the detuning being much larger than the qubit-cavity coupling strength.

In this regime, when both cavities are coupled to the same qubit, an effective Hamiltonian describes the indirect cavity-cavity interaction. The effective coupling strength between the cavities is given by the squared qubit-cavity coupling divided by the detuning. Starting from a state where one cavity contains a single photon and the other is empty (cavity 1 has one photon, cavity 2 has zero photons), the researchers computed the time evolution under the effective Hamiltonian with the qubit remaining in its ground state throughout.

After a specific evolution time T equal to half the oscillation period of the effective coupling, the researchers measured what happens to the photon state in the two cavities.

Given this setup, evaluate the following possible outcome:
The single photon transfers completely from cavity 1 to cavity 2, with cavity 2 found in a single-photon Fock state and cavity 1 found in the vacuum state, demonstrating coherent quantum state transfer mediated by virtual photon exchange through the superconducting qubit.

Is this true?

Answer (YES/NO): YES